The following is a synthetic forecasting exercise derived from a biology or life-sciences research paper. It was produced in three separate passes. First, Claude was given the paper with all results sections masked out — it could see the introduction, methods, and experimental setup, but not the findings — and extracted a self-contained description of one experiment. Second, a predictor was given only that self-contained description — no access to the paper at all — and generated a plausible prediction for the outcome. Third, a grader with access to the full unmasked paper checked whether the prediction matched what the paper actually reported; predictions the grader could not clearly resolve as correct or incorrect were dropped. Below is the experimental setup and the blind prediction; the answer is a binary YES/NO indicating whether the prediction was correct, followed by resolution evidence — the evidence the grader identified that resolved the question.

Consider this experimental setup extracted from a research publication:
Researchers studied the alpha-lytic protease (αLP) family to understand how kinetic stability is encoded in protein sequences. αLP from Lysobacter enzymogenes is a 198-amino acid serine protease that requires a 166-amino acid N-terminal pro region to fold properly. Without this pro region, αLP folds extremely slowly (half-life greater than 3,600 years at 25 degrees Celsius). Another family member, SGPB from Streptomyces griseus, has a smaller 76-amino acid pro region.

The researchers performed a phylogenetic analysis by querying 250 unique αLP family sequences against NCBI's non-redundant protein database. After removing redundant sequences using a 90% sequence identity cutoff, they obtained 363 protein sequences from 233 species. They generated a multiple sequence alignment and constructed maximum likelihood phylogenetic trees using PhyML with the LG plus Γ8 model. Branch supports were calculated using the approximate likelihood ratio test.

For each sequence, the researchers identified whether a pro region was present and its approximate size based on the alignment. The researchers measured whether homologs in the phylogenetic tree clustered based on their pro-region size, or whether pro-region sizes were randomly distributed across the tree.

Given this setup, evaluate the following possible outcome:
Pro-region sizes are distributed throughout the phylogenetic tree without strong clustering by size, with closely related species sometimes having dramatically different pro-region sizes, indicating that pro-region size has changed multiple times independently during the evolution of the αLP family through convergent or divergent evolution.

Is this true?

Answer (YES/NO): NO